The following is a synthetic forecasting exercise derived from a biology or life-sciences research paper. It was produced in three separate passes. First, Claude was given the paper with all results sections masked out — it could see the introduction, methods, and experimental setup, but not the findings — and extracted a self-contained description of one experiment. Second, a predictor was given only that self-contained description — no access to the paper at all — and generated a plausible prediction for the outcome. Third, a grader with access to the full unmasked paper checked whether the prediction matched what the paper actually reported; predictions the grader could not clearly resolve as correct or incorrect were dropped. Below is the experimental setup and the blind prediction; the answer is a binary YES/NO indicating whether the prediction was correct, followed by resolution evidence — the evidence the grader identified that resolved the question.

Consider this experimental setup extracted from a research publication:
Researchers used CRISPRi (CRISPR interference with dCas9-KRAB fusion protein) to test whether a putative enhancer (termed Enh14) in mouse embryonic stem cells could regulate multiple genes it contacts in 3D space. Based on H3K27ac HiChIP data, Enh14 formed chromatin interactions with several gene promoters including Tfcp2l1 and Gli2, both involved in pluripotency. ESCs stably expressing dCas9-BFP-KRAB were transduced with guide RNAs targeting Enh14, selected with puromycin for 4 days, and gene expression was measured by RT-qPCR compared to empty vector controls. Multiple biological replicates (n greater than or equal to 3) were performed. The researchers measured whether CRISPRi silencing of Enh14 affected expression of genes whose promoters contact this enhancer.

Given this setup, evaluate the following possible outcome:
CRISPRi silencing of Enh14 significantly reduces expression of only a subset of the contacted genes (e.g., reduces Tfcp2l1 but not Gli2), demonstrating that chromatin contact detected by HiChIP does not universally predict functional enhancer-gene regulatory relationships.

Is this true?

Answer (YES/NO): NO